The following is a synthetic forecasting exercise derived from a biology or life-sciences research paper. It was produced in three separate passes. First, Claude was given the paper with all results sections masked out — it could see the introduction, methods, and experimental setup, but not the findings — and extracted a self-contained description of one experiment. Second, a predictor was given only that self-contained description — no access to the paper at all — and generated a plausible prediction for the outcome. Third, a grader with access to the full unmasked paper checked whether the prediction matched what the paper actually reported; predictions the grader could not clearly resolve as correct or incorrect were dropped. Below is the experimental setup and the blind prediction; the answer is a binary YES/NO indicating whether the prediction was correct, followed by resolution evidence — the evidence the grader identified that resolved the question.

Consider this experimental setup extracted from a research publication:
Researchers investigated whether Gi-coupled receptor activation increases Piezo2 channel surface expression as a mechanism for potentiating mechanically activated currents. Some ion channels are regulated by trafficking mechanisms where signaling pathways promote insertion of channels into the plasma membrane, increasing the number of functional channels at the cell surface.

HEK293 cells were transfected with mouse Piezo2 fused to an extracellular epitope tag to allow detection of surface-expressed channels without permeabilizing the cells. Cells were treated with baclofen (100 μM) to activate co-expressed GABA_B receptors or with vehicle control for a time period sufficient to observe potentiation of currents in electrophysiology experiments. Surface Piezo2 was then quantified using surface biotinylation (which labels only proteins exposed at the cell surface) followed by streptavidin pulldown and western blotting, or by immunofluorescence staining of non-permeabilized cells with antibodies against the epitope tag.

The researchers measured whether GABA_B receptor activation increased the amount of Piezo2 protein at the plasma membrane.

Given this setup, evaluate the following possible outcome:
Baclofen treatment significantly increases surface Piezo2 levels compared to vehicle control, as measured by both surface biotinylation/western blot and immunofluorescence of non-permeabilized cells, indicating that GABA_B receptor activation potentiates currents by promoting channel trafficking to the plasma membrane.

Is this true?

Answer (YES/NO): NO